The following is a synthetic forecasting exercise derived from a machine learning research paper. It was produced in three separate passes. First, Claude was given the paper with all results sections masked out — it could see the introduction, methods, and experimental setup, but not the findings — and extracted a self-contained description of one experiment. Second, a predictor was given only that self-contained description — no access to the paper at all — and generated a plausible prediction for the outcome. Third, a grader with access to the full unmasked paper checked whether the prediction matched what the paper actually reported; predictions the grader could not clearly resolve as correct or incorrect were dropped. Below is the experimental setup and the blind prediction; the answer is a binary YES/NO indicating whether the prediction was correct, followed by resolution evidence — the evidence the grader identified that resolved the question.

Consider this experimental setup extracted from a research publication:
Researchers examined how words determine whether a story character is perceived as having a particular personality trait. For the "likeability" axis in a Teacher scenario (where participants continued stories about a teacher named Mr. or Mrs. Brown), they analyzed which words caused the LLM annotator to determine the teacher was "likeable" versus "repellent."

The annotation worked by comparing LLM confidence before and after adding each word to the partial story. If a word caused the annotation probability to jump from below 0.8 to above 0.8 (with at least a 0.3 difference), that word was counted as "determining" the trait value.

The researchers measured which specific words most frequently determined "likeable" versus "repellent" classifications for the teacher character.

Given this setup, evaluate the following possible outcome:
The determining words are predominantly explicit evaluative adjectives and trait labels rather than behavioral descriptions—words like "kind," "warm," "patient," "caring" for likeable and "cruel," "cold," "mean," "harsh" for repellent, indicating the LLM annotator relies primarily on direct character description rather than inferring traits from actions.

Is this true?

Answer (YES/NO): NO